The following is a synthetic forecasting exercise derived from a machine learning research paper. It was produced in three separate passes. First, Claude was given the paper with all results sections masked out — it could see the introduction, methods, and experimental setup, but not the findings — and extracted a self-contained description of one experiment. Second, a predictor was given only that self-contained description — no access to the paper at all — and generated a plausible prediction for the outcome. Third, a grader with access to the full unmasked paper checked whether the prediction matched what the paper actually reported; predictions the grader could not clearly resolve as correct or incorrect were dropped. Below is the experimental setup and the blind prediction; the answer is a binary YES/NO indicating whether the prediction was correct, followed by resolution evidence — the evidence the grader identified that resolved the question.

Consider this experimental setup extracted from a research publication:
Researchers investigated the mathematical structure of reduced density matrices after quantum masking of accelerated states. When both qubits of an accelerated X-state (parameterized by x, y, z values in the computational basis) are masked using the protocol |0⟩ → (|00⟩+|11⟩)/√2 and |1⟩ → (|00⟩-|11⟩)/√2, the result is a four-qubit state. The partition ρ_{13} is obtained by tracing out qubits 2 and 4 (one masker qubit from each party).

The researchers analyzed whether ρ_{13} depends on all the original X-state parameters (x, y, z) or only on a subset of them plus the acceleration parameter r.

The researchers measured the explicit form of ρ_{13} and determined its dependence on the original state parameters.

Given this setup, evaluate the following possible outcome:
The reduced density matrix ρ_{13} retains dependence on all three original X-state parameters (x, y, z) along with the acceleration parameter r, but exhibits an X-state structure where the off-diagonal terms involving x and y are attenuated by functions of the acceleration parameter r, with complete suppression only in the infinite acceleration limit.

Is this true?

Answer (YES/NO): NO